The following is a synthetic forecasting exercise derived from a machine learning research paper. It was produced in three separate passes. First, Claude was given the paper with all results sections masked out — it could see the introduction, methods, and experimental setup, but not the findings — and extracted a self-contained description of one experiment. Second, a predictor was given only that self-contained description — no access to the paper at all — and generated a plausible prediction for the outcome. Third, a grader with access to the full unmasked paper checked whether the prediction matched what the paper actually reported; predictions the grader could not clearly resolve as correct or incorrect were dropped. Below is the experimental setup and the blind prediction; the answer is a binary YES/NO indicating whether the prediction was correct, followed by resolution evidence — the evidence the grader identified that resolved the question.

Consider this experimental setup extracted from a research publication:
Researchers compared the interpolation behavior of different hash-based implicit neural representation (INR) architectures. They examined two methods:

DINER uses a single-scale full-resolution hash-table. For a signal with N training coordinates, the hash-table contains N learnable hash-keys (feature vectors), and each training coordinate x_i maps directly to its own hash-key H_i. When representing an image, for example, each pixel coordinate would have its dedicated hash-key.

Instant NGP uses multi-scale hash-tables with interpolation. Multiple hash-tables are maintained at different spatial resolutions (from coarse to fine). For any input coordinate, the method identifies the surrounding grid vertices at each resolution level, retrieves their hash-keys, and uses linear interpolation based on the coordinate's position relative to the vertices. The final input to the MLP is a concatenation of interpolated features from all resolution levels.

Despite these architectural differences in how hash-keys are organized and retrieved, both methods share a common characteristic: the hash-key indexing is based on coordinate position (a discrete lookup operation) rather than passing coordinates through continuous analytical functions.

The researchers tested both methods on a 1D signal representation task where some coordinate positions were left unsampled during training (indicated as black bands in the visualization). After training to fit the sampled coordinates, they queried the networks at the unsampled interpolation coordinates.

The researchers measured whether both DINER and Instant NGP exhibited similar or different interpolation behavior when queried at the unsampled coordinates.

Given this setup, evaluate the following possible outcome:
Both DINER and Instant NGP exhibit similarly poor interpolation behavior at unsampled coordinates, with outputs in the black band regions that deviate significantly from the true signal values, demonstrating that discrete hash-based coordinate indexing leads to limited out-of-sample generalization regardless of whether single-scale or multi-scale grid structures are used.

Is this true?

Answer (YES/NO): YES